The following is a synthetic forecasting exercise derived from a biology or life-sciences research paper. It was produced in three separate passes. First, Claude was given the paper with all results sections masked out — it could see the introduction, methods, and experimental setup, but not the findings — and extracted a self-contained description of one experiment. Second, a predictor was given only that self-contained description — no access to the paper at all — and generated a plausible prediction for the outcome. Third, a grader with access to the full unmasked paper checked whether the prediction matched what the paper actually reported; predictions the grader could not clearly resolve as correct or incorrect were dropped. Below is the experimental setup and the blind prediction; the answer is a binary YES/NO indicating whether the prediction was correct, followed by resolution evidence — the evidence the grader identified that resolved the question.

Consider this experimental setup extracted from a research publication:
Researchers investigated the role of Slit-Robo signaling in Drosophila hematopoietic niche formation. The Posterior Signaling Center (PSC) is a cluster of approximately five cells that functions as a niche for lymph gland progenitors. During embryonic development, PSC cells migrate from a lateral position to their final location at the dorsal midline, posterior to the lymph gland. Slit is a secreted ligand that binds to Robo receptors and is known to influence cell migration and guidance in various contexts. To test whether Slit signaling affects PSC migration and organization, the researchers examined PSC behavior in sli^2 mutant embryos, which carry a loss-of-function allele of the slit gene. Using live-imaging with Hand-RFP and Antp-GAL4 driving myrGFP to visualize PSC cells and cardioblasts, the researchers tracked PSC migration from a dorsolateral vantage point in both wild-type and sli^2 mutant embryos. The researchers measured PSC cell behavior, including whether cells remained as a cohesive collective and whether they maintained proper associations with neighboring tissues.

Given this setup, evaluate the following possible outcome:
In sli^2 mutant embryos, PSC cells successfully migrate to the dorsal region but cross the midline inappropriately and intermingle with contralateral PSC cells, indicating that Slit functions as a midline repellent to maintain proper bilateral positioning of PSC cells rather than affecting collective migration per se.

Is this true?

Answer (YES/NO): NO